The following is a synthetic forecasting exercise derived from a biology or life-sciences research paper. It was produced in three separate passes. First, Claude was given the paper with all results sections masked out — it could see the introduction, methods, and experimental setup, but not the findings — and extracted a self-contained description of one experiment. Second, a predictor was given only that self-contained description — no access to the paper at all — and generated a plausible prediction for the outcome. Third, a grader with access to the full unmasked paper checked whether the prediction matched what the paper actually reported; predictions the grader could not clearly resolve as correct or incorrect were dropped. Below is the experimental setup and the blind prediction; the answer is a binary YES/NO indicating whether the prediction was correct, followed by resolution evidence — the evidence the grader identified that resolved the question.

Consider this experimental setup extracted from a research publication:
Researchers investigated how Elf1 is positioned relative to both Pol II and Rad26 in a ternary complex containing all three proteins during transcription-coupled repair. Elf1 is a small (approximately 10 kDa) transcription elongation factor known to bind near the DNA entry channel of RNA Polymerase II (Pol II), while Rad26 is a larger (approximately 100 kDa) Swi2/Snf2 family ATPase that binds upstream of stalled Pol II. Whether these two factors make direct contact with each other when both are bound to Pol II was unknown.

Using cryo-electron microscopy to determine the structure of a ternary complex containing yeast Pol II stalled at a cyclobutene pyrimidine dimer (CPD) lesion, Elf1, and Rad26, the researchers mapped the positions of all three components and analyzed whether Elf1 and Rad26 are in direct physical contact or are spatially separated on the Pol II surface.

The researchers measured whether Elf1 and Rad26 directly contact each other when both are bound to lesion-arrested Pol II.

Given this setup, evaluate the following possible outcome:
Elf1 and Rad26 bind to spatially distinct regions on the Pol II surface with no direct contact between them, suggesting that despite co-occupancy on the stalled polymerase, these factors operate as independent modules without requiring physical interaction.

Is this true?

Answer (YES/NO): YES